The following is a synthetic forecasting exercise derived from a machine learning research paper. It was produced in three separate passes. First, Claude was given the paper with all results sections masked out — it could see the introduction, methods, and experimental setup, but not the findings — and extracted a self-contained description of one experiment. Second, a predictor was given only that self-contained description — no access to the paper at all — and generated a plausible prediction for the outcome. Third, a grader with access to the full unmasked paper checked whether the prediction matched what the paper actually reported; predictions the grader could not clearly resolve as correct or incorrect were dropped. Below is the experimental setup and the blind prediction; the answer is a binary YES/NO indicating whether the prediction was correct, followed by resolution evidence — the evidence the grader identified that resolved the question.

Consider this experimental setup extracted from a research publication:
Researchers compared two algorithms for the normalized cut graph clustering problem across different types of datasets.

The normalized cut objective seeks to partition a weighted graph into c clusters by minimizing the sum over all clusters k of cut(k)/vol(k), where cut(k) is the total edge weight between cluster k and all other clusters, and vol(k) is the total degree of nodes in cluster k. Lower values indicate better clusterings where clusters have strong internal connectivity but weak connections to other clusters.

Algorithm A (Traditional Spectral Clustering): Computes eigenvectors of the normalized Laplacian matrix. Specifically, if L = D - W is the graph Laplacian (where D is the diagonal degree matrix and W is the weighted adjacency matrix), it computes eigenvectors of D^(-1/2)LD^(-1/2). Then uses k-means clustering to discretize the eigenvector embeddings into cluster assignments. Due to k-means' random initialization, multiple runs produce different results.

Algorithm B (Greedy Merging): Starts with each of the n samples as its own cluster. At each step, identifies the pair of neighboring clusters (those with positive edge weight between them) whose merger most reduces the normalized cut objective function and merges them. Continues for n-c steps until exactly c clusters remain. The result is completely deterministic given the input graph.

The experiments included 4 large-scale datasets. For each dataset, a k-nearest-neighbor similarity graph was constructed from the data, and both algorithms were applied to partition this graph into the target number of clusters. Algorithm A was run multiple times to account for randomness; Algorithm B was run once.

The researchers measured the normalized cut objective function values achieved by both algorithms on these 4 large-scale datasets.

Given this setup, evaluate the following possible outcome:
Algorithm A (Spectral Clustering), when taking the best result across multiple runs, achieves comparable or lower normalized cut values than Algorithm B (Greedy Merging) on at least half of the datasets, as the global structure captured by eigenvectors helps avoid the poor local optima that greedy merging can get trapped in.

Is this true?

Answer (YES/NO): YES